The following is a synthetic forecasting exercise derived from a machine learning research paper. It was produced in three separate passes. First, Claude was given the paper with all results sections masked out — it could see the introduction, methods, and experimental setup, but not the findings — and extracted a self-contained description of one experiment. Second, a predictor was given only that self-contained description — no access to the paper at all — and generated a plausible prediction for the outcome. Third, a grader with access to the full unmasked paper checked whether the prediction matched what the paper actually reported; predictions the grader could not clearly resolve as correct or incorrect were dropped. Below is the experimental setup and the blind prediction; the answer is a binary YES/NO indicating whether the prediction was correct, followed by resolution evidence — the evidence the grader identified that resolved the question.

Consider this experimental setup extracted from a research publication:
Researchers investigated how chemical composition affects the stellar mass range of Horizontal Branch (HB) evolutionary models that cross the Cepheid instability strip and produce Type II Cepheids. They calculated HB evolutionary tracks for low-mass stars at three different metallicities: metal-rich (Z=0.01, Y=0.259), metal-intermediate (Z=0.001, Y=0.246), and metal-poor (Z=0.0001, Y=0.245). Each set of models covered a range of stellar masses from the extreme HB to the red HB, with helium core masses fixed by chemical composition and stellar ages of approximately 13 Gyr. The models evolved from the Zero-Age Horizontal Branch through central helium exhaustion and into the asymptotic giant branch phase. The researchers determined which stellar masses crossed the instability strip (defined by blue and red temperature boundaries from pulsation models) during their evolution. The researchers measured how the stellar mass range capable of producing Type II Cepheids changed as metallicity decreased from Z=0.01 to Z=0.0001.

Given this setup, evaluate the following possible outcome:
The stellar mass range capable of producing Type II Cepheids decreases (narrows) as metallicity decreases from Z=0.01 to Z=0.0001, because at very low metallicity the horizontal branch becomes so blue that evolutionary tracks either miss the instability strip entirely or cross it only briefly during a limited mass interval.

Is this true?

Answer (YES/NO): YES